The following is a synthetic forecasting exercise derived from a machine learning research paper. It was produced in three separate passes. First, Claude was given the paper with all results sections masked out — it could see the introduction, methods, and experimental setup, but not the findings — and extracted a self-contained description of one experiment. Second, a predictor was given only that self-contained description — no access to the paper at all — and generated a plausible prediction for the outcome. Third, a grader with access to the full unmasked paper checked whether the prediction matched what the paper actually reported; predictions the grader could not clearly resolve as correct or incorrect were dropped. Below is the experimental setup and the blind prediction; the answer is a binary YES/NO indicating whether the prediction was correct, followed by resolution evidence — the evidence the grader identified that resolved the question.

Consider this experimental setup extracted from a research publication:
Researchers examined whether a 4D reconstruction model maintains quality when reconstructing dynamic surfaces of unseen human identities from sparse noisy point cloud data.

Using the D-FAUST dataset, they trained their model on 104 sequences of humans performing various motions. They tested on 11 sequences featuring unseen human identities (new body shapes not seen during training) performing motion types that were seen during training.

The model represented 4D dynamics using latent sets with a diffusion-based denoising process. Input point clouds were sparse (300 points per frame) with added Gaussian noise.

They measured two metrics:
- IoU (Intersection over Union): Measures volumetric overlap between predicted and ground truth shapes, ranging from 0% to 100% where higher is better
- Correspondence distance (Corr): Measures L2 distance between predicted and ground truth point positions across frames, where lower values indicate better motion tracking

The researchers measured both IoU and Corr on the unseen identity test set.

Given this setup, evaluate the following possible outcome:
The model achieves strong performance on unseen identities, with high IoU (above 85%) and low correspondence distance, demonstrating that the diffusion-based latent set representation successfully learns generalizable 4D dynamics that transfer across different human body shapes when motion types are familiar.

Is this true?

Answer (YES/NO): NO